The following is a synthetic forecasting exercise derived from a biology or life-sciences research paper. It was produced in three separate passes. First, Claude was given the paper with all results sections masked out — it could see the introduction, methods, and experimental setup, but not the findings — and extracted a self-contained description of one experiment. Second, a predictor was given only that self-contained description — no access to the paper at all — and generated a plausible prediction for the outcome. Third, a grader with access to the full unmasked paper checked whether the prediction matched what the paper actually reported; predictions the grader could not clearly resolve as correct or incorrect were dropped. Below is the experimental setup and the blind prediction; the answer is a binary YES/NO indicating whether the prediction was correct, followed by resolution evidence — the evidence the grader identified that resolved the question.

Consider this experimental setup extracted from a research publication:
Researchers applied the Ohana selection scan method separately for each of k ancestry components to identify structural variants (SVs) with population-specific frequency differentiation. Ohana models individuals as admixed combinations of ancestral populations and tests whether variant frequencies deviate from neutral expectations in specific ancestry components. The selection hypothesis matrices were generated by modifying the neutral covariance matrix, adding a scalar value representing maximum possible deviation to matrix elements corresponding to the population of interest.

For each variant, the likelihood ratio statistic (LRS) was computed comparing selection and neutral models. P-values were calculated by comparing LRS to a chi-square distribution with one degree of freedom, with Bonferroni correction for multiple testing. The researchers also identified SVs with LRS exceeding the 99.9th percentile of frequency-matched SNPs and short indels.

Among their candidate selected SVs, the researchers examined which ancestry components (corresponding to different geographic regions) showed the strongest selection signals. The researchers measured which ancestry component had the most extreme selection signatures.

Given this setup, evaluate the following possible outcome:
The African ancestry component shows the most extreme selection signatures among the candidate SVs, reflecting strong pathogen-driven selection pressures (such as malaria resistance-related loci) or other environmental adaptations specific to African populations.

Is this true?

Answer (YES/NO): NO